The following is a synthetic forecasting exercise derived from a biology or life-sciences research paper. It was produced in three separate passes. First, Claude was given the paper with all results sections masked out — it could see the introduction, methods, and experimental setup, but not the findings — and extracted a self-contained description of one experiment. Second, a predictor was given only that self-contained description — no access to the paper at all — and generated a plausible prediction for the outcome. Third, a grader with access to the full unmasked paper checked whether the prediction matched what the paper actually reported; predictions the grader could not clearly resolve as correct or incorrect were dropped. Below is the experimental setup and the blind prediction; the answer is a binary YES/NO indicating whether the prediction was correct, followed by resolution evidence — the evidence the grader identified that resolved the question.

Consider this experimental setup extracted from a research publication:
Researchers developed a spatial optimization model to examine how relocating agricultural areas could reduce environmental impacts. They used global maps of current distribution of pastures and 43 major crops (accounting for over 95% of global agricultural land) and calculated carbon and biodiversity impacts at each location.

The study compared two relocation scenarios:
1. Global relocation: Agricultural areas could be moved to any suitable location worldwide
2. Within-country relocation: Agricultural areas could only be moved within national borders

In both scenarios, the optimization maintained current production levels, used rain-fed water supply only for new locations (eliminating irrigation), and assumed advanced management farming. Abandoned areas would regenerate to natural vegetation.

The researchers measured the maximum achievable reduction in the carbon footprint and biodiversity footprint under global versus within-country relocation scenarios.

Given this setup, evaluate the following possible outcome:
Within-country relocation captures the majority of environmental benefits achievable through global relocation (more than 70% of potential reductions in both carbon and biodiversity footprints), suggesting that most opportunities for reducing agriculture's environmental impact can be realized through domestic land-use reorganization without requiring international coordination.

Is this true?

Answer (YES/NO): YES